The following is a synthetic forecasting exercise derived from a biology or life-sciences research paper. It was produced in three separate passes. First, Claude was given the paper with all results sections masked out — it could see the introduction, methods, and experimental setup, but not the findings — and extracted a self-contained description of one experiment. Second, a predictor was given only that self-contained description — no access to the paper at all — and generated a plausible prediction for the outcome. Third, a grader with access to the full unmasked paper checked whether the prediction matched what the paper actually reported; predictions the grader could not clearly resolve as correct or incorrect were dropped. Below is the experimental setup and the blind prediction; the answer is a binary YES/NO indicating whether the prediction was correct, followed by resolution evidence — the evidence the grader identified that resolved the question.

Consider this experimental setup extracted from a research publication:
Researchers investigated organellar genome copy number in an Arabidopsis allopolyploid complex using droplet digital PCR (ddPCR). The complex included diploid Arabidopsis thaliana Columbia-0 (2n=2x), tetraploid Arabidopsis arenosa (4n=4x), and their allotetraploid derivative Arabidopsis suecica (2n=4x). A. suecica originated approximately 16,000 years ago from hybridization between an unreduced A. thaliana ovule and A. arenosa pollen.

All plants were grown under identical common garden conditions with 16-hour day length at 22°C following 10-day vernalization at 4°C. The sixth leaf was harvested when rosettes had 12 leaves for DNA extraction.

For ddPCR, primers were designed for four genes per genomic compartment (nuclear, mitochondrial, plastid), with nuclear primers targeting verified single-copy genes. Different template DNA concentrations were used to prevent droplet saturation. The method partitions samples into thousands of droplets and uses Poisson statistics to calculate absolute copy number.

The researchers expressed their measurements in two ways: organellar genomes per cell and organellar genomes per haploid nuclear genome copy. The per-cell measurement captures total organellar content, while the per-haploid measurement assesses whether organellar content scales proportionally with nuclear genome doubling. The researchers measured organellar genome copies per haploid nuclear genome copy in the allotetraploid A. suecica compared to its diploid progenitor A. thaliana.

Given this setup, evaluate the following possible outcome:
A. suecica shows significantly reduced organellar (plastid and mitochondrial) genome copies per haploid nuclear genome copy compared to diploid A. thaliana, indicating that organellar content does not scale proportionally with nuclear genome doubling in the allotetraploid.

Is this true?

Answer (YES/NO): NO